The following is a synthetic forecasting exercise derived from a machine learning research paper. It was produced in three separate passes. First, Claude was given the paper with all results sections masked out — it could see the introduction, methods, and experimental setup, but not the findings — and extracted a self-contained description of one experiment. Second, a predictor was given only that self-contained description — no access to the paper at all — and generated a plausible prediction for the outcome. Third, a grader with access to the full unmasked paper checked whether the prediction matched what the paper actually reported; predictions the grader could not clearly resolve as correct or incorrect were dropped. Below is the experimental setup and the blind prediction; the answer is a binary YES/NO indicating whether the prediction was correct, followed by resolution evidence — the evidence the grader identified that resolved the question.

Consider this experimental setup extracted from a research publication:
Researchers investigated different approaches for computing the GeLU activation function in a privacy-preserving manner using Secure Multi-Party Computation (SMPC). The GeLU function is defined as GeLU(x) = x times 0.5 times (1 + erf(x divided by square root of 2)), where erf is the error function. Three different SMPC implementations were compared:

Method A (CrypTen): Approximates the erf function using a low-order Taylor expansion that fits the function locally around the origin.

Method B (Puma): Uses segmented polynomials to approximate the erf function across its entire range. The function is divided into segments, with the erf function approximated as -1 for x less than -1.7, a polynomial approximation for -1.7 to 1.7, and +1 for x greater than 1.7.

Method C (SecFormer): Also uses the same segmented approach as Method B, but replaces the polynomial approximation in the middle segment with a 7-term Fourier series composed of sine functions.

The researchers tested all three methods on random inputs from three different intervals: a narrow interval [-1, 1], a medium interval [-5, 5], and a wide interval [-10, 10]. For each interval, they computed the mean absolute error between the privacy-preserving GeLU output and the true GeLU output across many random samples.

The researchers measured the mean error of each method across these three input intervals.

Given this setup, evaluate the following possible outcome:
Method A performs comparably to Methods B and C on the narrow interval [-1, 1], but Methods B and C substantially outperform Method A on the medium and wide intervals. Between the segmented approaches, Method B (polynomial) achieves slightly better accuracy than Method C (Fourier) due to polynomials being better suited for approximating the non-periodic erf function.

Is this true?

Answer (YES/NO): NO